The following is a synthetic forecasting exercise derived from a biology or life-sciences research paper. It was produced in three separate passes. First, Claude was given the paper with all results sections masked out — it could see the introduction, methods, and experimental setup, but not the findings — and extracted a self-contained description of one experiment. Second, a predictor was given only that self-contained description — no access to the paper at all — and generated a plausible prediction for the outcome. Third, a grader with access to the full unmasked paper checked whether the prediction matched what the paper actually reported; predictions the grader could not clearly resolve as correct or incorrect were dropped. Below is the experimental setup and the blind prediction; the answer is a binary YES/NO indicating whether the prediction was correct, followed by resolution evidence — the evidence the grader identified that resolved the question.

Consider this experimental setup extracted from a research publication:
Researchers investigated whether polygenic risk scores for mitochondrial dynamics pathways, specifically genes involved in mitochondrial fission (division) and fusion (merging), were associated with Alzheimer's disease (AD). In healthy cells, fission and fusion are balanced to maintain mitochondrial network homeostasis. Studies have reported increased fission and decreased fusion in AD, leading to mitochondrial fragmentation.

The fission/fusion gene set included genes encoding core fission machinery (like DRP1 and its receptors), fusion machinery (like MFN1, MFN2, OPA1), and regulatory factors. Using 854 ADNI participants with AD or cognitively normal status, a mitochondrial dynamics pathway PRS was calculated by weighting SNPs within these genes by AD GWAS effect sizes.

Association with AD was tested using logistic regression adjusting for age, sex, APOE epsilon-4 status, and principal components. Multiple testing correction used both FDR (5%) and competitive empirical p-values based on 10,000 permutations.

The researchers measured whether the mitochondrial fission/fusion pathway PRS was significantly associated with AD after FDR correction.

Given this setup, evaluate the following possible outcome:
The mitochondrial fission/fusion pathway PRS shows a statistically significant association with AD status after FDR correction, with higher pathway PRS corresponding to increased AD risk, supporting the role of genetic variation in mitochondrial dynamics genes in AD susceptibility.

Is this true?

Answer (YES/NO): NO